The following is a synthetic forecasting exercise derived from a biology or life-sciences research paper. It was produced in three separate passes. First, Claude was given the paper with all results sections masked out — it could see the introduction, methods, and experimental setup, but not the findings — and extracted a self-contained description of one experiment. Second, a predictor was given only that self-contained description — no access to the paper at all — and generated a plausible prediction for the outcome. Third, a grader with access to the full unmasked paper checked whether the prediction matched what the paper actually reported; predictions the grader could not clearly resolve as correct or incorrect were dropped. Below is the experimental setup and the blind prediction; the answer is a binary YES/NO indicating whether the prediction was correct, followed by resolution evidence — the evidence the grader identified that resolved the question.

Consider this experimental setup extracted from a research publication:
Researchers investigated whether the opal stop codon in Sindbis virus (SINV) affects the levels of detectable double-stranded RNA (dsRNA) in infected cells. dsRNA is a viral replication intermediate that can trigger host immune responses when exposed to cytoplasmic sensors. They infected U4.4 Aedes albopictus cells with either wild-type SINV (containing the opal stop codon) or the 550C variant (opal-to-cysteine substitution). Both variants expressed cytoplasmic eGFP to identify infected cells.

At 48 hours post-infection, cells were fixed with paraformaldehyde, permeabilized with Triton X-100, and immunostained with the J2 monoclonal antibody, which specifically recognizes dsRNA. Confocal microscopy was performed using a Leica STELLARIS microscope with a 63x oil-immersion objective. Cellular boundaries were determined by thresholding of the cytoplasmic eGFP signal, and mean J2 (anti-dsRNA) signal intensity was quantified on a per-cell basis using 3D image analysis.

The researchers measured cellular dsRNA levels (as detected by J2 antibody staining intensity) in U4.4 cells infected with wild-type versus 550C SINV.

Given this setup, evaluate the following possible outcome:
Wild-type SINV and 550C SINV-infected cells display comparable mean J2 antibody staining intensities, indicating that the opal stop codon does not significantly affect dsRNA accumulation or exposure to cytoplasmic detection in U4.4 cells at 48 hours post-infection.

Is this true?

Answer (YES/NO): NO